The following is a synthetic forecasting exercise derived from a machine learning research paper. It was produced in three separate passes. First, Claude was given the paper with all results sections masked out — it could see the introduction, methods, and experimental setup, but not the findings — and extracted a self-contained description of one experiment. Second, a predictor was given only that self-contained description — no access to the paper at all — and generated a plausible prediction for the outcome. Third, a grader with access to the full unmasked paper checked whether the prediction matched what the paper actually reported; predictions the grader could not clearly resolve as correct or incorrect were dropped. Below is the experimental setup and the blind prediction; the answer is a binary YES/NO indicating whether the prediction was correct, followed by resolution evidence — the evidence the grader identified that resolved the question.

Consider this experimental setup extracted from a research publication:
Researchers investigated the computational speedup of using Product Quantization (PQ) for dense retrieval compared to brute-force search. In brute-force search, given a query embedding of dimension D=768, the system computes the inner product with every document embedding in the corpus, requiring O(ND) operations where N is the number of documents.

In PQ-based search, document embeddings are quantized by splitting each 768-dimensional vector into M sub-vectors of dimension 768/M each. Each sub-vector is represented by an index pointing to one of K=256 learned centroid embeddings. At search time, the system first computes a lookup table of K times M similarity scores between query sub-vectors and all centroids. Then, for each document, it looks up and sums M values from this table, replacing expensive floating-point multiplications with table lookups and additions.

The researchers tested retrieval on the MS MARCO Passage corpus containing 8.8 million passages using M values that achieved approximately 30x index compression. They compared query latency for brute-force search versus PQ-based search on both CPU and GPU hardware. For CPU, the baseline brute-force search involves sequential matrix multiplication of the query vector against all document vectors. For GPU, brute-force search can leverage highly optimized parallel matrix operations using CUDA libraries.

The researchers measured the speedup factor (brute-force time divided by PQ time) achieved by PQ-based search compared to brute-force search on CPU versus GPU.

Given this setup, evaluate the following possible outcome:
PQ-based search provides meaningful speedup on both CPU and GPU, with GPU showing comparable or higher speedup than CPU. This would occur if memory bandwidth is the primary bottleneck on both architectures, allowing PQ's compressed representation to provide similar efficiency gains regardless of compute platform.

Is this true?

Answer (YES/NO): NO